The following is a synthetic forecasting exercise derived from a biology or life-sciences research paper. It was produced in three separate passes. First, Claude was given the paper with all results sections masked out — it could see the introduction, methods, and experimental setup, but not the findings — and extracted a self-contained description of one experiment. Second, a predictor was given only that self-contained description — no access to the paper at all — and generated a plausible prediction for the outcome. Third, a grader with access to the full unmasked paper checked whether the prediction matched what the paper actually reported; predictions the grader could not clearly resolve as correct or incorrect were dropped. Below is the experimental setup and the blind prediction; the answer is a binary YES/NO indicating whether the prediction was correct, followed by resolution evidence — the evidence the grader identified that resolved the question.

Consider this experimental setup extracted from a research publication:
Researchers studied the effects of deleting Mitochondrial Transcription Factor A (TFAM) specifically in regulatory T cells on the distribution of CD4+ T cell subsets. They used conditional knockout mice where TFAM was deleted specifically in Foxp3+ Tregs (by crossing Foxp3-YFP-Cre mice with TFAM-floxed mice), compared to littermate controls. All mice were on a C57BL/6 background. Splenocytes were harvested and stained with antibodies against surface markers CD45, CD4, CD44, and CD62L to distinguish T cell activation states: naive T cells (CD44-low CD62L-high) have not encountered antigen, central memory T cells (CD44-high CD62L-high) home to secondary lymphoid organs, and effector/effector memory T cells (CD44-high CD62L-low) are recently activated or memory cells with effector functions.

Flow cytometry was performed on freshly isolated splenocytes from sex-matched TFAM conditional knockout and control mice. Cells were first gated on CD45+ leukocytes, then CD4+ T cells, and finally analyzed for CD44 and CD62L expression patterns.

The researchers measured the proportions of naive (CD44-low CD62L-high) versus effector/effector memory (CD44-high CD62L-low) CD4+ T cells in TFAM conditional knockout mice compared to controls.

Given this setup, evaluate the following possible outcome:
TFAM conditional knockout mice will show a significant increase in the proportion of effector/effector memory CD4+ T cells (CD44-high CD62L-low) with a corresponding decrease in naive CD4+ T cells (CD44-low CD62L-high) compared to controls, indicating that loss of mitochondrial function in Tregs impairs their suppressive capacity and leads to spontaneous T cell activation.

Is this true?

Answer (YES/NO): YES